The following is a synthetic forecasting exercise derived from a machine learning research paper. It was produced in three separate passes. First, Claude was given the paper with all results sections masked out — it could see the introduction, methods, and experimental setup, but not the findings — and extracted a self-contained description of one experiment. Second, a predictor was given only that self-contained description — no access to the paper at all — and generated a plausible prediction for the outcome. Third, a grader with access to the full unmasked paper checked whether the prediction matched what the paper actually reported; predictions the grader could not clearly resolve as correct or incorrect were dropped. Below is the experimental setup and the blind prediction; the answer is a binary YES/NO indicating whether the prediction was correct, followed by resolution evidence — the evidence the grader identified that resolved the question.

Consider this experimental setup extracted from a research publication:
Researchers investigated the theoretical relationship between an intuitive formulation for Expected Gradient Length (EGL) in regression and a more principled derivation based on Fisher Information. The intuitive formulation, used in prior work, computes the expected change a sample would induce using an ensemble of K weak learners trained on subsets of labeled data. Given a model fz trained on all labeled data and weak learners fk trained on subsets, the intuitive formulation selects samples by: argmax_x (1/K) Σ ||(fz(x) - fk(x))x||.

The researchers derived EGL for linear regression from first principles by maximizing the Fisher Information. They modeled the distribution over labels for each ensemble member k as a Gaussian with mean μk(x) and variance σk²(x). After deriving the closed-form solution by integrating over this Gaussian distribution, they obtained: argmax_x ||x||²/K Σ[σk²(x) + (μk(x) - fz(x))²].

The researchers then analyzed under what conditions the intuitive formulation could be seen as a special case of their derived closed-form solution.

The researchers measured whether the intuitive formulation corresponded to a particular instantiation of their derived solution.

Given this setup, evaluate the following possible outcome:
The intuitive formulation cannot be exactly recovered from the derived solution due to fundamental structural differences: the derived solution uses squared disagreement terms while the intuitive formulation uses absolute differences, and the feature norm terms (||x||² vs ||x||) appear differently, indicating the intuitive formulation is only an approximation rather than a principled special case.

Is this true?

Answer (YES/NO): NO